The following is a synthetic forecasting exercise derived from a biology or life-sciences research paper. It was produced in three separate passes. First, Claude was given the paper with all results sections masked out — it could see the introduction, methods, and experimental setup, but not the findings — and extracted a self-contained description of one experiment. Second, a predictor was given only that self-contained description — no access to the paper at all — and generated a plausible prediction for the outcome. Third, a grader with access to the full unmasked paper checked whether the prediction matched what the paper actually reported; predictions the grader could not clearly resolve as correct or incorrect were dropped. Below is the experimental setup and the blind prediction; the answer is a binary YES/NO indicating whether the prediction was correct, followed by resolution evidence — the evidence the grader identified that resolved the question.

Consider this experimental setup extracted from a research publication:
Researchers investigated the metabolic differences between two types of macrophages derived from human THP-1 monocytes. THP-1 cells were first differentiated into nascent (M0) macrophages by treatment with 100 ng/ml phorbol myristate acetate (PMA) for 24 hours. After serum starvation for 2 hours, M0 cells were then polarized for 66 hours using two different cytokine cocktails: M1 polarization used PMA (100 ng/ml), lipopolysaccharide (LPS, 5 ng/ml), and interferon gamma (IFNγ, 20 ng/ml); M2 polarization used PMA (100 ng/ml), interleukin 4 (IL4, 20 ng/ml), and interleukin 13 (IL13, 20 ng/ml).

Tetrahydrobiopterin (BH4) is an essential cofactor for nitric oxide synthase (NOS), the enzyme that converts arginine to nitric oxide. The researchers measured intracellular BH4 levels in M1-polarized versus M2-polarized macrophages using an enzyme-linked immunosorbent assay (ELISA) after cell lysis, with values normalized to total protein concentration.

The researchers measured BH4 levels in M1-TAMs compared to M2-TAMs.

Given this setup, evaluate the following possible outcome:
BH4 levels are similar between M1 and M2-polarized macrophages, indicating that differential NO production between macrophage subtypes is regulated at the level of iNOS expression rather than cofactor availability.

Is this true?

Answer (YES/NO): NO